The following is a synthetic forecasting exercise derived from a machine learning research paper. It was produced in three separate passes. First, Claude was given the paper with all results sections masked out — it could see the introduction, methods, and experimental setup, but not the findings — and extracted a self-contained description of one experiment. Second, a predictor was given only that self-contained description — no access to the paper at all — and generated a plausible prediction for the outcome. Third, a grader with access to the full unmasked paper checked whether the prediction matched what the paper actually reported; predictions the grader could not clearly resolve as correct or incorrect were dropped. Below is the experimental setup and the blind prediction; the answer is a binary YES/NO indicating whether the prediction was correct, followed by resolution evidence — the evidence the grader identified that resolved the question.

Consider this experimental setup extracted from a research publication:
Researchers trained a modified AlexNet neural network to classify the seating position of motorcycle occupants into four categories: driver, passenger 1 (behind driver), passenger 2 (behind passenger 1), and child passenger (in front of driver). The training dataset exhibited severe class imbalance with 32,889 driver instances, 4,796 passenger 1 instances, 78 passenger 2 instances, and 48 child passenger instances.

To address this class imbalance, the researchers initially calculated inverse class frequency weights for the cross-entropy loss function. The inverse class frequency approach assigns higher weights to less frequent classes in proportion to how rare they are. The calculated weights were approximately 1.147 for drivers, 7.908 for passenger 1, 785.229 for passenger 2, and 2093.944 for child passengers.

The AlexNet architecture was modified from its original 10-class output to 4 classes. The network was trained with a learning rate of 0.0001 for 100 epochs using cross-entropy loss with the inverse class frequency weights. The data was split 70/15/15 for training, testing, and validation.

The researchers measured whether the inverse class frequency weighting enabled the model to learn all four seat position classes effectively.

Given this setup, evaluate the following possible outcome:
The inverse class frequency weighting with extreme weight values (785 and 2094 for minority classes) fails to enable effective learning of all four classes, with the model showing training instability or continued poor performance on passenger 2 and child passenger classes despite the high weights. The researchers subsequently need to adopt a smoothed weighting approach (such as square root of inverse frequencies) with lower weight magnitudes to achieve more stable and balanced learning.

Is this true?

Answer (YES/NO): NO